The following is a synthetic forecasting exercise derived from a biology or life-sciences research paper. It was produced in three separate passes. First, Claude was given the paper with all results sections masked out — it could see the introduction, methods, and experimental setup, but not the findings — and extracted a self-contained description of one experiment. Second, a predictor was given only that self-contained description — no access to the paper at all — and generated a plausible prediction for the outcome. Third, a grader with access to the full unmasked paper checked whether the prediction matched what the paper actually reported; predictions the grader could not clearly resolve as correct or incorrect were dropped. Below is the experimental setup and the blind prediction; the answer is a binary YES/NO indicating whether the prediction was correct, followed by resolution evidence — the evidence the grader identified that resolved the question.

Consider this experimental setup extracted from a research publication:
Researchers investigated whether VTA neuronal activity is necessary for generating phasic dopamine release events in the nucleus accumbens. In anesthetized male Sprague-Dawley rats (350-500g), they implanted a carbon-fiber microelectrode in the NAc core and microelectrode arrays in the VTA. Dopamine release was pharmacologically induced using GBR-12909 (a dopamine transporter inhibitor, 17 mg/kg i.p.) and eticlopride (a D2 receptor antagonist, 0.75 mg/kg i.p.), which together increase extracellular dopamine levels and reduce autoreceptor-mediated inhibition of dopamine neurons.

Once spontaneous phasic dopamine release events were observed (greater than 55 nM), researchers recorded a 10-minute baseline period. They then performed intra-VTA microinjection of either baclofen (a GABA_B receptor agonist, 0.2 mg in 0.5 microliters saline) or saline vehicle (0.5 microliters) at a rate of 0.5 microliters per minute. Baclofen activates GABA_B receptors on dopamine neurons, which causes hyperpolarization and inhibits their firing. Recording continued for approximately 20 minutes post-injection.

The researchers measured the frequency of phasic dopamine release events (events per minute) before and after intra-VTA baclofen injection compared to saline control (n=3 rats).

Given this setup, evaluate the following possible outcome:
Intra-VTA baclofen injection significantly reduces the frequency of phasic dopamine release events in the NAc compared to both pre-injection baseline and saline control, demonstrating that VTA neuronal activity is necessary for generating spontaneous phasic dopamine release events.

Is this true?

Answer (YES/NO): YES